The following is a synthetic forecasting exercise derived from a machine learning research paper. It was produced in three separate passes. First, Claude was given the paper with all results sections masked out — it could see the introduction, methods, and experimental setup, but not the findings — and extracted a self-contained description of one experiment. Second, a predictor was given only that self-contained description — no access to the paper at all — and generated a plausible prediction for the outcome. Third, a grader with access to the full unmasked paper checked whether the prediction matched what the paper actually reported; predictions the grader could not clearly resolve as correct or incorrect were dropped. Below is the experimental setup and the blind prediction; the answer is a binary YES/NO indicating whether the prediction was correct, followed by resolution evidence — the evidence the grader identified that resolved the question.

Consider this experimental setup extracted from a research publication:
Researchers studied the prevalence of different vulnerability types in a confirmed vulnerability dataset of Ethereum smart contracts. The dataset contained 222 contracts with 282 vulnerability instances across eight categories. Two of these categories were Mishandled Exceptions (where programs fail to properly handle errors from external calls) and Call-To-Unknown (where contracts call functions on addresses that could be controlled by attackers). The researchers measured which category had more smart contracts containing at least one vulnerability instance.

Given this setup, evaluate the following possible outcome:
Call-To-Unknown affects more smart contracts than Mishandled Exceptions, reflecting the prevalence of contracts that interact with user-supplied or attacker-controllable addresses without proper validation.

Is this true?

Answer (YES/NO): NO